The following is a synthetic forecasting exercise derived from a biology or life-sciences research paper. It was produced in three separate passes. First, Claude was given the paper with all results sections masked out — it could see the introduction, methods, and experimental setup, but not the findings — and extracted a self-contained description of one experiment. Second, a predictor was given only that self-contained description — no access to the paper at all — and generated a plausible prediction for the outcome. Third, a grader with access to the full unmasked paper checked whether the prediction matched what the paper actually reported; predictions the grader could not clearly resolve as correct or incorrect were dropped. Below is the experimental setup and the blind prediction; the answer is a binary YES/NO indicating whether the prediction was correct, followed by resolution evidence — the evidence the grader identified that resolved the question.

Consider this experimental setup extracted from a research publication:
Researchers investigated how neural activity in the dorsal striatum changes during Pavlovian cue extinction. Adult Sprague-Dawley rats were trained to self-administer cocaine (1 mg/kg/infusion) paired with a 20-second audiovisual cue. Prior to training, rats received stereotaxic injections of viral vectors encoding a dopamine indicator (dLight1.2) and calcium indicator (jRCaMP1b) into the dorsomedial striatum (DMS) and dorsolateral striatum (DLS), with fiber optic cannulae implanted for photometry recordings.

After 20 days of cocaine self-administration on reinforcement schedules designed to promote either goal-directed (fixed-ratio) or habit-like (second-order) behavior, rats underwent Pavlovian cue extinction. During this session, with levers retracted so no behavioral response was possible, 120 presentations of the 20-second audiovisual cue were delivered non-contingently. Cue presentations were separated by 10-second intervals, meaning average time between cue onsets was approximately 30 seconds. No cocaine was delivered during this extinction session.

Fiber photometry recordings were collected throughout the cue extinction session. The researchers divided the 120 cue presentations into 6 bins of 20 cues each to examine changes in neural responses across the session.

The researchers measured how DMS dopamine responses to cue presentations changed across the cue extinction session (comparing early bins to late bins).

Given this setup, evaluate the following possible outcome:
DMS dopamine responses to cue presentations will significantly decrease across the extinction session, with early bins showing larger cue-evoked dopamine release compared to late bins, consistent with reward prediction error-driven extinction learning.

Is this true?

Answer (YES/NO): NO